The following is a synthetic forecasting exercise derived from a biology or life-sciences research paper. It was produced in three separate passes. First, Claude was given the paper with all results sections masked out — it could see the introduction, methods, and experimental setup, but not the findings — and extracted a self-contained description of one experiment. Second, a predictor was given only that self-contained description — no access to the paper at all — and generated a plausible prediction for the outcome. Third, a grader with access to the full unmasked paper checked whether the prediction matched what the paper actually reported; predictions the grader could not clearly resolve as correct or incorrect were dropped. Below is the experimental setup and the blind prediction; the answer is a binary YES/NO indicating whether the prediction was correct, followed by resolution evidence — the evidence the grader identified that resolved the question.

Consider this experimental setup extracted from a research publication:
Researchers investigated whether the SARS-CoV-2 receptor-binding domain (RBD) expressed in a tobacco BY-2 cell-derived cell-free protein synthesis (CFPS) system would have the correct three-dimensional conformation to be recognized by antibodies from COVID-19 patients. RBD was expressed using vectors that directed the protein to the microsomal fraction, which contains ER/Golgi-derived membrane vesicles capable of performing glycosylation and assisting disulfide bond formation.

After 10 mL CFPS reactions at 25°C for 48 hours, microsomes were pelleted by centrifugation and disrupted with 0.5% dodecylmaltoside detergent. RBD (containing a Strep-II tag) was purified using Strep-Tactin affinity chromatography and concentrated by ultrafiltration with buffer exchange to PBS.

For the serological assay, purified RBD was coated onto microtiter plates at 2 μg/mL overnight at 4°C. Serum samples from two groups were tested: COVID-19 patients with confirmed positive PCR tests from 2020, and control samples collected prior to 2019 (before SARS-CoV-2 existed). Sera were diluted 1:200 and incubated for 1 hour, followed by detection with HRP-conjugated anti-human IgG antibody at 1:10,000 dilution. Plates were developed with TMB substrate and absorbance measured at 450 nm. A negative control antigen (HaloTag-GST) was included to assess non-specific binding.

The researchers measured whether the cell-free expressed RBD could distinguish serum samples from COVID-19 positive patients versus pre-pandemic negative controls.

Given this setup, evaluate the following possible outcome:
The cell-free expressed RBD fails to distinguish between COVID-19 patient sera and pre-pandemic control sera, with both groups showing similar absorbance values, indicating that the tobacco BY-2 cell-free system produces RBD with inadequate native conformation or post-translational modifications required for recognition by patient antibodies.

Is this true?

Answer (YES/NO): NO